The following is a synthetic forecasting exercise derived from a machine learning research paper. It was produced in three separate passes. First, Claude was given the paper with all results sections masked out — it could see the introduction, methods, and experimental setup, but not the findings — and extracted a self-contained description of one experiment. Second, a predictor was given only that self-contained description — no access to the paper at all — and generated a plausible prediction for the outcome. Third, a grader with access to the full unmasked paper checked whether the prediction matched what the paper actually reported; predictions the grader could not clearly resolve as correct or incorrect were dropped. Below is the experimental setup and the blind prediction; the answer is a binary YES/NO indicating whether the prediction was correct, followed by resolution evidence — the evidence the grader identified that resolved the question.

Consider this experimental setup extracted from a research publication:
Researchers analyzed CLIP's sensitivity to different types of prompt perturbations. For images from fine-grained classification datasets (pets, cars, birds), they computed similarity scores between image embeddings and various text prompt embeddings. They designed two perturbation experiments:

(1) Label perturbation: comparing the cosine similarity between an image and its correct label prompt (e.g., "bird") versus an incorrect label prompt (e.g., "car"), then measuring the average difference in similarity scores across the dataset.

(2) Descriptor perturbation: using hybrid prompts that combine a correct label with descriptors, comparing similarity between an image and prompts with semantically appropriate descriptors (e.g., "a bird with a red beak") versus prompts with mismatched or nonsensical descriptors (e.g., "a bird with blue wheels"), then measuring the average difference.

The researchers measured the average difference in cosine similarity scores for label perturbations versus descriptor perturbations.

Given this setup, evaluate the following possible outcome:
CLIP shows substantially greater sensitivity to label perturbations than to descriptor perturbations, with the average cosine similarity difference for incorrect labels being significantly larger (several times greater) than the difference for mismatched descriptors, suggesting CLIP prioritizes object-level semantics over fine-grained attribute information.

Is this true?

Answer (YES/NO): YES